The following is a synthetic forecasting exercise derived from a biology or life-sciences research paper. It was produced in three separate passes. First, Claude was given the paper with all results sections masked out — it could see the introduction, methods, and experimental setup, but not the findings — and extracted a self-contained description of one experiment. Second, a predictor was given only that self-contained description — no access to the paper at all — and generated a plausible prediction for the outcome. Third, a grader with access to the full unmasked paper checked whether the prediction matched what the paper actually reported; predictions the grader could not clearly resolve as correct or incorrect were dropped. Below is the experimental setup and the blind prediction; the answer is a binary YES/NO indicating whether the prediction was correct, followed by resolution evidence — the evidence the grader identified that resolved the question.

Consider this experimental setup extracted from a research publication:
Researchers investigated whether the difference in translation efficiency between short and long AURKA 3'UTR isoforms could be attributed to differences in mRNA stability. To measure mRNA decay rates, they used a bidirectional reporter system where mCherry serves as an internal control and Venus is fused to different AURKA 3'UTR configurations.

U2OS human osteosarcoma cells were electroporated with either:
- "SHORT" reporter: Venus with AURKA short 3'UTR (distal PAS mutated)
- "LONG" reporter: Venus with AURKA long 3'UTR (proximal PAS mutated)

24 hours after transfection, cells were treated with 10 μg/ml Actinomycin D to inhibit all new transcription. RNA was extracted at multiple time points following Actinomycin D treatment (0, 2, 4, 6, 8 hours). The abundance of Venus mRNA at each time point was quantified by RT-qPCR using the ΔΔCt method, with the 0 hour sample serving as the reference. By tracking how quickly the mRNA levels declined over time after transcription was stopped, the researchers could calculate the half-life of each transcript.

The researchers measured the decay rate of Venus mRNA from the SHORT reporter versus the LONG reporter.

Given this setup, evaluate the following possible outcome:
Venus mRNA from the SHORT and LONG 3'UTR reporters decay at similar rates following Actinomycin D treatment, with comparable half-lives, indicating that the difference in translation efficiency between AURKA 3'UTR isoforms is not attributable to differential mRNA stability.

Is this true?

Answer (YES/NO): YES